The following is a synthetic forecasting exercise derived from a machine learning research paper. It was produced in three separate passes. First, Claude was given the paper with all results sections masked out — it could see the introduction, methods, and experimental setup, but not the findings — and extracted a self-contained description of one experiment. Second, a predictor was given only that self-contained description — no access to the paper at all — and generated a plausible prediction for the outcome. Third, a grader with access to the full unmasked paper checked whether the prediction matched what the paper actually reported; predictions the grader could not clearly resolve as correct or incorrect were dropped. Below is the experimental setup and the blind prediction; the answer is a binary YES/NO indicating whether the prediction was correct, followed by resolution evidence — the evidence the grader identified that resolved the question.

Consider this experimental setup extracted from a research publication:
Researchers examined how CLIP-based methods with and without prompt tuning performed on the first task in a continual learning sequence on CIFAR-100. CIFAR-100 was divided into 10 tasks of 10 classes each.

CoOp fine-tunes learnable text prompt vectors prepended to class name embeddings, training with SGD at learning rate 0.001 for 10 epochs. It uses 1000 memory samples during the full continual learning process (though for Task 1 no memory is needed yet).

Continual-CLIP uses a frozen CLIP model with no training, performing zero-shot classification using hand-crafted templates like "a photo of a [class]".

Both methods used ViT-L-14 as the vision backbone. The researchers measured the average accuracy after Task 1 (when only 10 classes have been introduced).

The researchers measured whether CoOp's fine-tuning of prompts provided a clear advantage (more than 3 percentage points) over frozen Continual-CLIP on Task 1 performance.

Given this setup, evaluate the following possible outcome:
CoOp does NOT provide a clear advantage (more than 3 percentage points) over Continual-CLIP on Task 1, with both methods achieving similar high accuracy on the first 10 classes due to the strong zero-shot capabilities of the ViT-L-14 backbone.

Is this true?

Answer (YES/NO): YES